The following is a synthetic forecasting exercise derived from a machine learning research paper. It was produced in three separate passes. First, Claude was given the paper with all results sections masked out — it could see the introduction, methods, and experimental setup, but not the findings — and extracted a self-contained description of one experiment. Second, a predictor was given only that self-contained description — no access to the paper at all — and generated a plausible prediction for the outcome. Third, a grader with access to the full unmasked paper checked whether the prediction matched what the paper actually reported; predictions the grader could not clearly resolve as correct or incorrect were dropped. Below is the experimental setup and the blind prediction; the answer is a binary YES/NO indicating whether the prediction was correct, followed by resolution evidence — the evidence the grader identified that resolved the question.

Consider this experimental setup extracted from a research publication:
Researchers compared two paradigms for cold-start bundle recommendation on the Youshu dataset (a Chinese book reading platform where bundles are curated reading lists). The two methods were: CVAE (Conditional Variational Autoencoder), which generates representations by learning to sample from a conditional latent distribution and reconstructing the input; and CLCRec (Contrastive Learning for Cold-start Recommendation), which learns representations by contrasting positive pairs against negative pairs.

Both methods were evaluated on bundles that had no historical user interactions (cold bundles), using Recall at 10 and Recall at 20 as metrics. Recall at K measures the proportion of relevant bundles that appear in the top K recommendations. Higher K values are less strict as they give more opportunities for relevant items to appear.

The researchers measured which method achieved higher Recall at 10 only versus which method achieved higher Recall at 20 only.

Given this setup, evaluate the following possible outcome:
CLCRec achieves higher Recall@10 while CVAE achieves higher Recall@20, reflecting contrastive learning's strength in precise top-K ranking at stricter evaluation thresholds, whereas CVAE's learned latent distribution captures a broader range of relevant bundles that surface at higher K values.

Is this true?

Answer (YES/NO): NO